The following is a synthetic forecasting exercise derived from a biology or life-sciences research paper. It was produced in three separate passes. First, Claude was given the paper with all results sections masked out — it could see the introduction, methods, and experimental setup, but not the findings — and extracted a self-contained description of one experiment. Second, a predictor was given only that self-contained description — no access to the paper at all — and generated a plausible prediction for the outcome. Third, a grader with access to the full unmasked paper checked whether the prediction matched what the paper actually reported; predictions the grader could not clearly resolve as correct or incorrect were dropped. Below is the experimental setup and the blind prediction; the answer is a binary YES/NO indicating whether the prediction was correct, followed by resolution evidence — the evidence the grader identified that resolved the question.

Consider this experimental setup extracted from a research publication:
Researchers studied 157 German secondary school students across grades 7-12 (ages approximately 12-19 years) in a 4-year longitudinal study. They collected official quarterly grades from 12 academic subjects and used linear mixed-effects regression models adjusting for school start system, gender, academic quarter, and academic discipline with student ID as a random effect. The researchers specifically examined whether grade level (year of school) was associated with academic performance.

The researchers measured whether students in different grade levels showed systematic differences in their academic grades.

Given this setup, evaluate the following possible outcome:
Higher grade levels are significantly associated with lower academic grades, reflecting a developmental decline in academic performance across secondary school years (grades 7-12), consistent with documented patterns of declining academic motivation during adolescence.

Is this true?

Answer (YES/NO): NO